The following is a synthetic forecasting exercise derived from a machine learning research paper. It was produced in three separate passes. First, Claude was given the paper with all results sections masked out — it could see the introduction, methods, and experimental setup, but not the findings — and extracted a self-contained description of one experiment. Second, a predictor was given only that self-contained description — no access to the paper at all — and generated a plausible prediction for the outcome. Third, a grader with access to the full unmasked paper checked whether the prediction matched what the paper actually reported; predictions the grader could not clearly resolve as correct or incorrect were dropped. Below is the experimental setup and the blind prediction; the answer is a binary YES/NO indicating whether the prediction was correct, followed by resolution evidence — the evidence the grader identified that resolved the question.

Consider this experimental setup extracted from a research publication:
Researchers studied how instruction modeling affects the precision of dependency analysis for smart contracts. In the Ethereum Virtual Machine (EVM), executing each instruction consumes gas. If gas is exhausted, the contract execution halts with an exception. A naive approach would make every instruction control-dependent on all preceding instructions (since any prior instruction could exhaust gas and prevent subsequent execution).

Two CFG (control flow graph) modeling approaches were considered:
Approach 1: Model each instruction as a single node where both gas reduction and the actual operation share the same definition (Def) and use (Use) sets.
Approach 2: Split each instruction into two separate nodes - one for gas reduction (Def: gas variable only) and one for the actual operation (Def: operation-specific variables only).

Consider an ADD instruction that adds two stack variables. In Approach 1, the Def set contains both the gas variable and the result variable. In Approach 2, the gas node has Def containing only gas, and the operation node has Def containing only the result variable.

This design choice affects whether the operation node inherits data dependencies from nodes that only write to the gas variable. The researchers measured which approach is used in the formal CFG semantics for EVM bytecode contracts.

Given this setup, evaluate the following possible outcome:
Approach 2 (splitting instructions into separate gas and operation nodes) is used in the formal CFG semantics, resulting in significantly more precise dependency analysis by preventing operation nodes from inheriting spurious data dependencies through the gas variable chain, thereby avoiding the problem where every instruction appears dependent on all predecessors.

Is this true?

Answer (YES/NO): YES